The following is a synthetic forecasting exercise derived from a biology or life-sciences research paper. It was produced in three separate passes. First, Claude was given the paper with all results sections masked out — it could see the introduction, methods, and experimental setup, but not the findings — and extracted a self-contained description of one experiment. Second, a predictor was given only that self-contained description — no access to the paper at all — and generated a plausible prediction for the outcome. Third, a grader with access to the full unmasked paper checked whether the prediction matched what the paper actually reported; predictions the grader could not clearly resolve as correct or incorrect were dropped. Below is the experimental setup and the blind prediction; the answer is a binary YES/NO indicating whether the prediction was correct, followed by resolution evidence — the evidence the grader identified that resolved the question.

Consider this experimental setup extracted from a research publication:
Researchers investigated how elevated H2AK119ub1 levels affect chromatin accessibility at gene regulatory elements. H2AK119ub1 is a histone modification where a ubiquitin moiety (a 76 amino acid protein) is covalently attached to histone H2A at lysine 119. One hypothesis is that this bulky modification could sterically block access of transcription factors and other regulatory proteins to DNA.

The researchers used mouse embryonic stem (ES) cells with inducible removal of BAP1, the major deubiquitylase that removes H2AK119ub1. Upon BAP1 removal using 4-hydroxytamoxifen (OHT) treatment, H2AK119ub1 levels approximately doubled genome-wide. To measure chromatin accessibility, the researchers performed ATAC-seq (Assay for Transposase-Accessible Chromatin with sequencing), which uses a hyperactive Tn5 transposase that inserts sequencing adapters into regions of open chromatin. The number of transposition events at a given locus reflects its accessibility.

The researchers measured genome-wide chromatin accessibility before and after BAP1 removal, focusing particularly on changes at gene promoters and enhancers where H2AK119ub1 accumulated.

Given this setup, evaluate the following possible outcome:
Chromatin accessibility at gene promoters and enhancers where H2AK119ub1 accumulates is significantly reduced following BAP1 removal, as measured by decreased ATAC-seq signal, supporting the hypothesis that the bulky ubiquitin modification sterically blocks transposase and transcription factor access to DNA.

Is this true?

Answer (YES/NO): NO